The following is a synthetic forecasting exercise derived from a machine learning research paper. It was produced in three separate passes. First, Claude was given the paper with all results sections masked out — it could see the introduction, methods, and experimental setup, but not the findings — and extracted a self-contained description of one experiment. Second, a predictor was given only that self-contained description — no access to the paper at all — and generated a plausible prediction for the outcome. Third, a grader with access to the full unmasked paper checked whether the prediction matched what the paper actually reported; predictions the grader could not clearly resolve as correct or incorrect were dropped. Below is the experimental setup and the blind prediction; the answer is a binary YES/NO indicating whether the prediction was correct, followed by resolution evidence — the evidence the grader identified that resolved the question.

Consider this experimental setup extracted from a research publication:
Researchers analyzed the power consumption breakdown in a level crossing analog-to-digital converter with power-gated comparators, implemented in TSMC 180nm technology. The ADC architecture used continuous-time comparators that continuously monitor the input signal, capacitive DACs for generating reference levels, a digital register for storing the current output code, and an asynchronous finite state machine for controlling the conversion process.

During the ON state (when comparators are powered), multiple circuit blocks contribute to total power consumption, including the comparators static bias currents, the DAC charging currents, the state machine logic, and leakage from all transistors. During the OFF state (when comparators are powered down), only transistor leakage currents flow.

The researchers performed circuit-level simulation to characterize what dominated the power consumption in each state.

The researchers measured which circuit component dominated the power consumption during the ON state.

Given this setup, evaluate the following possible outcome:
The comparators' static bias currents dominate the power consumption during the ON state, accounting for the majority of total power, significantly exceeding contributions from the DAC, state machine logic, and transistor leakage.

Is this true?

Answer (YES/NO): YES